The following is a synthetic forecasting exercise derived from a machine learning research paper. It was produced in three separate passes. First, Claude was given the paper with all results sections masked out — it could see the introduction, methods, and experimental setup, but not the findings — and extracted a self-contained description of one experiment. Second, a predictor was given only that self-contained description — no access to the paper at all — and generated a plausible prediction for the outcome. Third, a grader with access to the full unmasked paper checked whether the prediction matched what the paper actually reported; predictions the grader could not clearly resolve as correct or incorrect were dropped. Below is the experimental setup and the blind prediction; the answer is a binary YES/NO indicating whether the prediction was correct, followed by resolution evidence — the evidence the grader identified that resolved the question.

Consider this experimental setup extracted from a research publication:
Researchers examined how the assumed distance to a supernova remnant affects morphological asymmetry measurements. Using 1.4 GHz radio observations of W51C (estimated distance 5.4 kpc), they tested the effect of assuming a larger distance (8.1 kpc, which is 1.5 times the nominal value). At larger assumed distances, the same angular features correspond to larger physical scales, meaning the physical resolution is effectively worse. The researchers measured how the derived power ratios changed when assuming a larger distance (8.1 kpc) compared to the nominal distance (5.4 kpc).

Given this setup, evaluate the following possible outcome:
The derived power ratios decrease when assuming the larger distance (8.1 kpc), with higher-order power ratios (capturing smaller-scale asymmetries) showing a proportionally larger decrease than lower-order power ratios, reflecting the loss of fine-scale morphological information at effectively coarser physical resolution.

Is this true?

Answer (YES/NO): NO